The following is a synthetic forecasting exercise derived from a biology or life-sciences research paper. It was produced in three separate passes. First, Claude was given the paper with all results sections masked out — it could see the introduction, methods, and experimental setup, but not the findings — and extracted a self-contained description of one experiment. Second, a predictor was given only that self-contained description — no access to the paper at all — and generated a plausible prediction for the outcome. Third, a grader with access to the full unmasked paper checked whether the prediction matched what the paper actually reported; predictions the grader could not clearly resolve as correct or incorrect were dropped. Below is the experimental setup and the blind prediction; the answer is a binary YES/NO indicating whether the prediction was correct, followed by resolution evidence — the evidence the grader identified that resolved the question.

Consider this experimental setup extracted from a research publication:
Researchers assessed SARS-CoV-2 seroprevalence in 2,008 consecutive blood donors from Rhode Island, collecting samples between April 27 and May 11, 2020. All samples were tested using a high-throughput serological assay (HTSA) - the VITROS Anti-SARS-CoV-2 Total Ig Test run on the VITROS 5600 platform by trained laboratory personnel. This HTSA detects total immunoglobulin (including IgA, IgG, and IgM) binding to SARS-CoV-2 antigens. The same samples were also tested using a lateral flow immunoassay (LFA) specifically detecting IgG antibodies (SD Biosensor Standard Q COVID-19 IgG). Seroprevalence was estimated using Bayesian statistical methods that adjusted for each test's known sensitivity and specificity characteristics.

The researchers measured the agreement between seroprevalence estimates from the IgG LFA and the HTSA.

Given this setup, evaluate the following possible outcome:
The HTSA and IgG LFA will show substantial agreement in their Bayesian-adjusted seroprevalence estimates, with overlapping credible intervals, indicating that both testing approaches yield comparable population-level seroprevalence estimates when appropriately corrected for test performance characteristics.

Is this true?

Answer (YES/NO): YES